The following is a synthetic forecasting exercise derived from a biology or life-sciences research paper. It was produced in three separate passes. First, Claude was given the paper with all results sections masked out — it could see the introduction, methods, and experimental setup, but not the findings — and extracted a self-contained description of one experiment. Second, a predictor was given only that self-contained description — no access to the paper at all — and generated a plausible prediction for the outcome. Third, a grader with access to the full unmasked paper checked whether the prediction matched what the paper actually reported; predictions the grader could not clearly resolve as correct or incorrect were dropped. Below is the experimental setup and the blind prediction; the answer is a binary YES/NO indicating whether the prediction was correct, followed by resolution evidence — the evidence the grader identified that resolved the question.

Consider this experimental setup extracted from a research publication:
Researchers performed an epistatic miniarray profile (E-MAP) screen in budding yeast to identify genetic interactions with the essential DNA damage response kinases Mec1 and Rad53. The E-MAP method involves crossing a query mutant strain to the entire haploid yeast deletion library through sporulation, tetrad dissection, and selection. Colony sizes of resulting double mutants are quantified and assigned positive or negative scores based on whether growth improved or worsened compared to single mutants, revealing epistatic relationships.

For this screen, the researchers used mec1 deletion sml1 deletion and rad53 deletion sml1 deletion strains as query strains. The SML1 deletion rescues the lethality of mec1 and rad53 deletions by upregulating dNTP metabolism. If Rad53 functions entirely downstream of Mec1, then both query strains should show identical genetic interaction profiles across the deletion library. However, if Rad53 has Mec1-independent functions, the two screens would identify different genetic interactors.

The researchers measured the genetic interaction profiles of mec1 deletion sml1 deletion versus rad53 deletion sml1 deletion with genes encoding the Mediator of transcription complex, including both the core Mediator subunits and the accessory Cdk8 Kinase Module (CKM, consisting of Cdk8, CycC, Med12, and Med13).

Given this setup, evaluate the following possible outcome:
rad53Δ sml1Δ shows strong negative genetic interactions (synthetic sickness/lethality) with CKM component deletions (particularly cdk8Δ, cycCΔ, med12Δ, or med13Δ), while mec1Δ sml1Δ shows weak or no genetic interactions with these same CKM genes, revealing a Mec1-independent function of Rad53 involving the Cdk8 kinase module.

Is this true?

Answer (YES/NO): YES